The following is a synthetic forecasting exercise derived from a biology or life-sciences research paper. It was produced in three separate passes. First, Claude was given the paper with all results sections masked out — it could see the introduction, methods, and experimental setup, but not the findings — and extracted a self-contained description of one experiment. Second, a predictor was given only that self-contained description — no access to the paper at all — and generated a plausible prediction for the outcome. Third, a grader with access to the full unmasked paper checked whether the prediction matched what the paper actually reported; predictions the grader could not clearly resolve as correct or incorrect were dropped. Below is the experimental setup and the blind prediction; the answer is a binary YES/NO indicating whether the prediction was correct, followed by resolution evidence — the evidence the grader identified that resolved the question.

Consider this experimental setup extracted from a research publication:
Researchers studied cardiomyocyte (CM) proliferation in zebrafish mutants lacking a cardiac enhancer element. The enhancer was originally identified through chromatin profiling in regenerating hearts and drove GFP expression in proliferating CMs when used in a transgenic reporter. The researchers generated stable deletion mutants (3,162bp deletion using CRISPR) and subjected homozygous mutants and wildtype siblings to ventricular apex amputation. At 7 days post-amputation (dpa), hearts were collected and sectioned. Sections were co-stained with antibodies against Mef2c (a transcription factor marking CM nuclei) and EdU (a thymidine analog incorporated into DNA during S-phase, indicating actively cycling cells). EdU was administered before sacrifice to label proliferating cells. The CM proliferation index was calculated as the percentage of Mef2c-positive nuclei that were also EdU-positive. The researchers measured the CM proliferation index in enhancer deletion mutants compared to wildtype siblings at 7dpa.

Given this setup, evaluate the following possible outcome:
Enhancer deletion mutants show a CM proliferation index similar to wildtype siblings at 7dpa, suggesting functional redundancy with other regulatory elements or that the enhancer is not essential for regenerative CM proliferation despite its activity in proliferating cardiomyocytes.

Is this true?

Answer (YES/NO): NO